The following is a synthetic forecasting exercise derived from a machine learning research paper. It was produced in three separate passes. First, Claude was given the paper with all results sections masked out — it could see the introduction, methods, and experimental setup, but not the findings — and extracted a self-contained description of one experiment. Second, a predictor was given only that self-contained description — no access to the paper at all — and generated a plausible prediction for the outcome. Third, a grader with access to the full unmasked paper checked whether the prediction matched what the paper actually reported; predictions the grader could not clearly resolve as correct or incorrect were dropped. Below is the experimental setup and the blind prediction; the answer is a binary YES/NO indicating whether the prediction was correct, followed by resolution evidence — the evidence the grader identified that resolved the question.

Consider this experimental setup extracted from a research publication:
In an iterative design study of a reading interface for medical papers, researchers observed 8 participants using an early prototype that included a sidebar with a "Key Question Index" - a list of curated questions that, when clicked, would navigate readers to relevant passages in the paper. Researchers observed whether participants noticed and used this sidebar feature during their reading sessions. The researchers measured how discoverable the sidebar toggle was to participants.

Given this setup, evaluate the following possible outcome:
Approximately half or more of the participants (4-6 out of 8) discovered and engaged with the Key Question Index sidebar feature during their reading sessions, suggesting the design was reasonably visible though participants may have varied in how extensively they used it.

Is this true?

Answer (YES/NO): YES